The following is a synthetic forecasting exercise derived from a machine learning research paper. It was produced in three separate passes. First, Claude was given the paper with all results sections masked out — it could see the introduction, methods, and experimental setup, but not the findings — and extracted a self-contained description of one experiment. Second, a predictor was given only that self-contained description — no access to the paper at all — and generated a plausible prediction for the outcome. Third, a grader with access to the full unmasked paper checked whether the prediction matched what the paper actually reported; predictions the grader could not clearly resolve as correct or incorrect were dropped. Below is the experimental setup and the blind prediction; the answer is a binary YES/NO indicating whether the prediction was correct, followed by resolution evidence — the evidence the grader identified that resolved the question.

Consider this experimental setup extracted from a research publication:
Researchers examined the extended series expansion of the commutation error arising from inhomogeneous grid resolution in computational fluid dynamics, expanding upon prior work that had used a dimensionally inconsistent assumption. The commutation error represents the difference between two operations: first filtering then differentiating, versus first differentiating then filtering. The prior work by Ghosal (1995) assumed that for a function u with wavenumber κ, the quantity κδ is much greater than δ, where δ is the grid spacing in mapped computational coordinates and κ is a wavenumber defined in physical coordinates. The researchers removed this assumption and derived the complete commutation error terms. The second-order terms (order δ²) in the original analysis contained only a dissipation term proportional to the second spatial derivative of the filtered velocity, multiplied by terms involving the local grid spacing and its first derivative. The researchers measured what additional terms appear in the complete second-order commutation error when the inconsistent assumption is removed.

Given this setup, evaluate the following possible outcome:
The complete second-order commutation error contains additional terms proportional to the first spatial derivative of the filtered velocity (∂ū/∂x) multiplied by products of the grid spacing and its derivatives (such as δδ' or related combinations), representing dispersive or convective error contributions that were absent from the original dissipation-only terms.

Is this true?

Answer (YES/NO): YES